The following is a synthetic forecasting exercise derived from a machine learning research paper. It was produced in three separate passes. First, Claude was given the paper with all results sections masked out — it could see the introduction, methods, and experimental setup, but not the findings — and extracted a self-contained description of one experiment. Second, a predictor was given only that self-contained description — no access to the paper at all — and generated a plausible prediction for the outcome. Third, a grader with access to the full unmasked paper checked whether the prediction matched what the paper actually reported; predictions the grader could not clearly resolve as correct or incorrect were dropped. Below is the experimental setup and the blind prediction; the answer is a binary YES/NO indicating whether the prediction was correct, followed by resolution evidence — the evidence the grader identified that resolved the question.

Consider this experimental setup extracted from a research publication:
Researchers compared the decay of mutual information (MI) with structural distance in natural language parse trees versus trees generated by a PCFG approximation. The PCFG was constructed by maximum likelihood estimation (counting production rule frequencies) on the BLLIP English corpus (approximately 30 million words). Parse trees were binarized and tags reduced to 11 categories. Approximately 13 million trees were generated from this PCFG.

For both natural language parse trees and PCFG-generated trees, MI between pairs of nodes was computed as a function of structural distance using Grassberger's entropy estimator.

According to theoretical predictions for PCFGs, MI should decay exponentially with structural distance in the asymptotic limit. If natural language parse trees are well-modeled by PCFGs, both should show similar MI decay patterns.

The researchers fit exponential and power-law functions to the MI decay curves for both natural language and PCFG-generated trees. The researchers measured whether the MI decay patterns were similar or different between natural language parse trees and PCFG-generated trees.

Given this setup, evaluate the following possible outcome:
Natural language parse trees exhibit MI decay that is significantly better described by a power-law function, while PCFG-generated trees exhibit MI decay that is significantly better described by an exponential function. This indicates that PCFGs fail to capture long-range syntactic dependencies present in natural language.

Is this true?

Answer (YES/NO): NO